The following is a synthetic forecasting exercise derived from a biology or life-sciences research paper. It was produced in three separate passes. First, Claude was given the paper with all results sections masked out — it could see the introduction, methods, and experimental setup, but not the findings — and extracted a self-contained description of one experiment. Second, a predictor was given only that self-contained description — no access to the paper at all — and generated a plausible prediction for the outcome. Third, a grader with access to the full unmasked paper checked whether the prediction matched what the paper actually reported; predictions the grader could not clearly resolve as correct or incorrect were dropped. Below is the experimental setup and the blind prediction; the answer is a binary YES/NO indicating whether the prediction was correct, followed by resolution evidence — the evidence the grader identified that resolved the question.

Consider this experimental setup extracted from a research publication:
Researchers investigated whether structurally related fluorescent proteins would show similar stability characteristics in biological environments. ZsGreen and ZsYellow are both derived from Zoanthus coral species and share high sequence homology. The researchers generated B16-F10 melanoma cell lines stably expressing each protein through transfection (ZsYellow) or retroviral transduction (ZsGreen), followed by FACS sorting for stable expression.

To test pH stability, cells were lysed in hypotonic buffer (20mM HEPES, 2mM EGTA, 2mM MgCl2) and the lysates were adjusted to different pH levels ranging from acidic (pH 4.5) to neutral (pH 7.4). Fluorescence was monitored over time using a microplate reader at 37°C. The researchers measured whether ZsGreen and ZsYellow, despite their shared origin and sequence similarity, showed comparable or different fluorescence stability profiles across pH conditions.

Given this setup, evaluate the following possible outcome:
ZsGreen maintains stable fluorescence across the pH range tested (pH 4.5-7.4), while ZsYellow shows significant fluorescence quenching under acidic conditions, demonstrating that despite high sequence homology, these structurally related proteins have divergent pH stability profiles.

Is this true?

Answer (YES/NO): NO